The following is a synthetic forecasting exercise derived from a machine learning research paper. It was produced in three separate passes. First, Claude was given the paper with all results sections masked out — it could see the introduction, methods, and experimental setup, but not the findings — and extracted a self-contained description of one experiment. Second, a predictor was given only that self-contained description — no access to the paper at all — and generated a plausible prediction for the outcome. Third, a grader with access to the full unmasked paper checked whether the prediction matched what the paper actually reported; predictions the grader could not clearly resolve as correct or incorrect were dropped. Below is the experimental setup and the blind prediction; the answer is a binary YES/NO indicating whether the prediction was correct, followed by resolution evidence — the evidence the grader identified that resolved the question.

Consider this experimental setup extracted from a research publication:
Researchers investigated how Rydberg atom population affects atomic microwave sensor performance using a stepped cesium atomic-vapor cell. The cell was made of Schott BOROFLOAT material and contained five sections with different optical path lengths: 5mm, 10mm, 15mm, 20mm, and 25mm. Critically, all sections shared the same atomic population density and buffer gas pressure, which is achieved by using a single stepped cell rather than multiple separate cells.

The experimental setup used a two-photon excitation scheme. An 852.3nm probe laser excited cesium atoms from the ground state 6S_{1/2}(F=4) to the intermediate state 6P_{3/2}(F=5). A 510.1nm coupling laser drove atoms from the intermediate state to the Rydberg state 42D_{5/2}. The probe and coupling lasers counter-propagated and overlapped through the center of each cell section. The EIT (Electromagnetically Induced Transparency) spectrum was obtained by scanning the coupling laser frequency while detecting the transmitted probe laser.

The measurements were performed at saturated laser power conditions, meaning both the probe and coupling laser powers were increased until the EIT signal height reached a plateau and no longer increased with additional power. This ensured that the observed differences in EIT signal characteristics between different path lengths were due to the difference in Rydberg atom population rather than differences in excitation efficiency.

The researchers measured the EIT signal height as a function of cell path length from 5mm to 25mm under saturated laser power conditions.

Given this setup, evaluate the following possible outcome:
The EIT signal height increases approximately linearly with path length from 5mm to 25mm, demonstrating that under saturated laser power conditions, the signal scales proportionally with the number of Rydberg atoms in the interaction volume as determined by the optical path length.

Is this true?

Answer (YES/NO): YES